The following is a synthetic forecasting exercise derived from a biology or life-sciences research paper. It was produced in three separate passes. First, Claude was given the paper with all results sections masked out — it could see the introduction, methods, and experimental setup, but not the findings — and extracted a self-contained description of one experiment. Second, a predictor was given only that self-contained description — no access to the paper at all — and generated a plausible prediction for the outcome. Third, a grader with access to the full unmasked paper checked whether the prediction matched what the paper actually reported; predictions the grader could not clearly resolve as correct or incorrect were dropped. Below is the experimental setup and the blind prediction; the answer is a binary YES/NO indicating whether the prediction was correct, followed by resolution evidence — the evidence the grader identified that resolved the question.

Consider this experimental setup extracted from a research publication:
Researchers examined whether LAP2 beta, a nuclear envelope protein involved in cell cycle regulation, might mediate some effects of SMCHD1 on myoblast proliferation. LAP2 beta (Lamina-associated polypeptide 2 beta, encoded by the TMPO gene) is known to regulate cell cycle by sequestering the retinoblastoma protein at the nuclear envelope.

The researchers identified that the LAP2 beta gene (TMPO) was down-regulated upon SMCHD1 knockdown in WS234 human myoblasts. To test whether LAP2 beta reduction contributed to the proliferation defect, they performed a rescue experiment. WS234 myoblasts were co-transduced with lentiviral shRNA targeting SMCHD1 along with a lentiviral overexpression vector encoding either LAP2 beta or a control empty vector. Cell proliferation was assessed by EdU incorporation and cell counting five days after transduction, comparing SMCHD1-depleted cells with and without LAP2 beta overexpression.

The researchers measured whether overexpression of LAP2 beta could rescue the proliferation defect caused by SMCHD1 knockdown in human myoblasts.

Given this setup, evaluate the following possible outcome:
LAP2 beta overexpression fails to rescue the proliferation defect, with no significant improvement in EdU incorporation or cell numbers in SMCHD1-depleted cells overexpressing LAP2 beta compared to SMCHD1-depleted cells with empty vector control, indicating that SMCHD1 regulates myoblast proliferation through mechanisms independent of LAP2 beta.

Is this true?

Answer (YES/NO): NO